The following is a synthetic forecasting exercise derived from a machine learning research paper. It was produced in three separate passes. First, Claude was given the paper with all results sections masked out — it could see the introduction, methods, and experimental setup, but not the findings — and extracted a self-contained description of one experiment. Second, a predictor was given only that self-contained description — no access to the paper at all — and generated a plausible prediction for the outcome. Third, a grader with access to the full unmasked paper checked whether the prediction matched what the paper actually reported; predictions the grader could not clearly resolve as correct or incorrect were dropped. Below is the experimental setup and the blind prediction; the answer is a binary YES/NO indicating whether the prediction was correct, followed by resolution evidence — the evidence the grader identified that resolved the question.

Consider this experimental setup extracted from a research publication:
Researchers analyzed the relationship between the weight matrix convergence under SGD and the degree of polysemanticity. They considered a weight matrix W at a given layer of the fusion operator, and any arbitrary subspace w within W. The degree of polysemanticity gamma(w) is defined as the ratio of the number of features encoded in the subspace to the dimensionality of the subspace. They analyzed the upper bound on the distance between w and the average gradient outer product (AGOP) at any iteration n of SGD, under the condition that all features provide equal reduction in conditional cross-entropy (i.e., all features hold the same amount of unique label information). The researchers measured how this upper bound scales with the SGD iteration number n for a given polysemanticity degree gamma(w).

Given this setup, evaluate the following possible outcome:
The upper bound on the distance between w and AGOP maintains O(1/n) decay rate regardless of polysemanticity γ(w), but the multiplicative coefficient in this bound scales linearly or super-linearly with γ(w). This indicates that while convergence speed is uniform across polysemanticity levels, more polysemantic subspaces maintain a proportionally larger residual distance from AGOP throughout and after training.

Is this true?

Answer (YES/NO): NO